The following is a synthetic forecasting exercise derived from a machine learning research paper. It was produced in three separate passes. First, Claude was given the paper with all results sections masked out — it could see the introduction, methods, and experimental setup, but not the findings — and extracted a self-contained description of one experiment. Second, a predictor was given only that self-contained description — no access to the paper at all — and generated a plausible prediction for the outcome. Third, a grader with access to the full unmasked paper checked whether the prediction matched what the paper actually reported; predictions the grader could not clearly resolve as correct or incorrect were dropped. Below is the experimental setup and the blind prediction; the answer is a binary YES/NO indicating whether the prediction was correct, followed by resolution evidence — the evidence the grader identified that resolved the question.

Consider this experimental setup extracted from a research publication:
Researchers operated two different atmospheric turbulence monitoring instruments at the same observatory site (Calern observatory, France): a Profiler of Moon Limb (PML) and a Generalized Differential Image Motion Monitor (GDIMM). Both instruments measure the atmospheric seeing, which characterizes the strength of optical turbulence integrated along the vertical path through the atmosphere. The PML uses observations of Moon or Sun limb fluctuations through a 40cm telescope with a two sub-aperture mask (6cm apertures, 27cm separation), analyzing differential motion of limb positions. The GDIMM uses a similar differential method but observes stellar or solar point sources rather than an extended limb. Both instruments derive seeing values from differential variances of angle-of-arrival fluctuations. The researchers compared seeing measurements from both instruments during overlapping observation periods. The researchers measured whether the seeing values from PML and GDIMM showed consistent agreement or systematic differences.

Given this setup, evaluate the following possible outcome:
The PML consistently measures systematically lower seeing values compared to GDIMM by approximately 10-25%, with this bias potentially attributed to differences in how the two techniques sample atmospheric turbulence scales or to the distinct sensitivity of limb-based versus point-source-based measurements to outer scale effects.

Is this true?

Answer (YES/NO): NO